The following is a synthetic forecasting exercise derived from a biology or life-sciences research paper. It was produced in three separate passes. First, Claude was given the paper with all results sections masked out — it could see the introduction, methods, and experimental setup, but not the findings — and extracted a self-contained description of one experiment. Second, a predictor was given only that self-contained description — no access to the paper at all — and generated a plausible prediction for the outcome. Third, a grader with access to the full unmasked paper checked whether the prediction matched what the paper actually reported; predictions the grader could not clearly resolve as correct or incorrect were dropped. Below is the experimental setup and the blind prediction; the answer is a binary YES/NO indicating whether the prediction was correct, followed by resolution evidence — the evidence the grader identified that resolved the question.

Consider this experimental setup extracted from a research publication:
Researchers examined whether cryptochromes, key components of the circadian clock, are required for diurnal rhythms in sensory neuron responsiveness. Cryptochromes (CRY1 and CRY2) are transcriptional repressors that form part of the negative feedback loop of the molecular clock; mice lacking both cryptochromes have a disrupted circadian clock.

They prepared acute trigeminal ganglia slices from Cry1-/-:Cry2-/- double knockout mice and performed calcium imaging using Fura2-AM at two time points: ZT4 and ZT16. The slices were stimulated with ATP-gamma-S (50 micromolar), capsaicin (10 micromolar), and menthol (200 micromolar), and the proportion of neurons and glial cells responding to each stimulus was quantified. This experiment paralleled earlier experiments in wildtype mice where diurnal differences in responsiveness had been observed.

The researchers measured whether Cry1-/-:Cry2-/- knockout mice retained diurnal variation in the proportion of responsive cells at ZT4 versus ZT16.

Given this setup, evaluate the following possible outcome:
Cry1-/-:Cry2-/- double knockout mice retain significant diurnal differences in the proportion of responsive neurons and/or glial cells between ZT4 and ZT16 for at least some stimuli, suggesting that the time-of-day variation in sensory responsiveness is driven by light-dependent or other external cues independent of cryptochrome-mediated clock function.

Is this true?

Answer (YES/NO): NO